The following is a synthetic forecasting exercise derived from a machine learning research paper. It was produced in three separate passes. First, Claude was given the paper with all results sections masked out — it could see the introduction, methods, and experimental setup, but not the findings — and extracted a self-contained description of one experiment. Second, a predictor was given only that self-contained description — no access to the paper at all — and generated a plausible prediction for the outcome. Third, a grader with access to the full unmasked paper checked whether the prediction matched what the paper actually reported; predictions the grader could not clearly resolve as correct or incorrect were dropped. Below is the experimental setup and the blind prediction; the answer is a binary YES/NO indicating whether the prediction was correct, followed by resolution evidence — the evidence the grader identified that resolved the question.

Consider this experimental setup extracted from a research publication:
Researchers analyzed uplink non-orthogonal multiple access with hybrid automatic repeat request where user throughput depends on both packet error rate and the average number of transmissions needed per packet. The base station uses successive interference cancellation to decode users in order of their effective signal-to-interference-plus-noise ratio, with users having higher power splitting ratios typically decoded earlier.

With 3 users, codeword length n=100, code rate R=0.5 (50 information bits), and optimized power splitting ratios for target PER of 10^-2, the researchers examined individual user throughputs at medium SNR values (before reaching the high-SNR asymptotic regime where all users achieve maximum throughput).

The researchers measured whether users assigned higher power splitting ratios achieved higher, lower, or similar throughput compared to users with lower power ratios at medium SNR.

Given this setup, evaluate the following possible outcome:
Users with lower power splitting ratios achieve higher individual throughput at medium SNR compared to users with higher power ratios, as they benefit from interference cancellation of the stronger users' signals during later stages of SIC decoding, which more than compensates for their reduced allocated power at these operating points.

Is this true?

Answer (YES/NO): NO